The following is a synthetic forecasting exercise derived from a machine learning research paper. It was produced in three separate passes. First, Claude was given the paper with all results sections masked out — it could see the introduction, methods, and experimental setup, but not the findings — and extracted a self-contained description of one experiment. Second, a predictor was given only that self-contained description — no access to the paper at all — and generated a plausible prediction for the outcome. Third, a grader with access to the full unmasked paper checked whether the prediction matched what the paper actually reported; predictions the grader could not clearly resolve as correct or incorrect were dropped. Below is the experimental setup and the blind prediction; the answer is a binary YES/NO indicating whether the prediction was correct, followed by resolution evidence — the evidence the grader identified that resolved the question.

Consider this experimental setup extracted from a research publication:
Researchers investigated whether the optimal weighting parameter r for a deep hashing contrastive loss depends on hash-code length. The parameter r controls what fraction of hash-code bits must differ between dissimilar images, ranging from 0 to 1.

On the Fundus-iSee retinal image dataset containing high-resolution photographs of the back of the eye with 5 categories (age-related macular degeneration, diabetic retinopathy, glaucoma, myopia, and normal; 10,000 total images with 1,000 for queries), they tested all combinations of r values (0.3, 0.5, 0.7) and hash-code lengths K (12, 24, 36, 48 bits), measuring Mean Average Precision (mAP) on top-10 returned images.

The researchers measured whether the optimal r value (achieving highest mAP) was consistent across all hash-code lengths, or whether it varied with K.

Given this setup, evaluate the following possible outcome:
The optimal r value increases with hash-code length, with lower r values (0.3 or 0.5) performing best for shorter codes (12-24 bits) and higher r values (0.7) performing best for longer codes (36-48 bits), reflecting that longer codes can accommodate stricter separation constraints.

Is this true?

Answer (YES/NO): NO